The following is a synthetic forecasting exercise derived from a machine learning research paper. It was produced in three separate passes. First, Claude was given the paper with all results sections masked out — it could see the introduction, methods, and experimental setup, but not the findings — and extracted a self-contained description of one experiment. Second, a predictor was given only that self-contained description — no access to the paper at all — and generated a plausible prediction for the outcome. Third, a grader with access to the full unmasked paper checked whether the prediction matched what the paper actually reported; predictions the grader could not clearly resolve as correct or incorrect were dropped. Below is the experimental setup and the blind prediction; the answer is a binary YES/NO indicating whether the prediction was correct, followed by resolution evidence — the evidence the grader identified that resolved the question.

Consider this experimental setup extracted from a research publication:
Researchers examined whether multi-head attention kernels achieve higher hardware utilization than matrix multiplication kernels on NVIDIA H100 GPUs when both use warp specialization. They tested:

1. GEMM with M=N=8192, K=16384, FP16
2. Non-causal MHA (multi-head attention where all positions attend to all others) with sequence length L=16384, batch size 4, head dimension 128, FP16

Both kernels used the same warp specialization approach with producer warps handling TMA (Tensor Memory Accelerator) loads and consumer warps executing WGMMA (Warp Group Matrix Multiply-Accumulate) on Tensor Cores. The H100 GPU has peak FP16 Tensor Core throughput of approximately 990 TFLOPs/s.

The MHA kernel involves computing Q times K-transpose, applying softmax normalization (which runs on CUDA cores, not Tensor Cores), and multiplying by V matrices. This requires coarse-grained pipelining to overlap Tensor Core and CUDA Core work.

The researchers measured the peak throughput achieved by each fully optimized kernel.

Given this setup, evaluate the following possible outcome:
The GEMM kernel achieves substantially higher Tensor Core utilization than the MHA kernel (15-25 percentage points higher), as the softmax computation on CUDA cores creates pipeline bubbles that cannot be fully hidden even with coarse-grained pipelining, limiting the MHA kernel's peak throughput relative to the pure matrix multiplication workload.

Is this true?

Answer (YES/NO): NO